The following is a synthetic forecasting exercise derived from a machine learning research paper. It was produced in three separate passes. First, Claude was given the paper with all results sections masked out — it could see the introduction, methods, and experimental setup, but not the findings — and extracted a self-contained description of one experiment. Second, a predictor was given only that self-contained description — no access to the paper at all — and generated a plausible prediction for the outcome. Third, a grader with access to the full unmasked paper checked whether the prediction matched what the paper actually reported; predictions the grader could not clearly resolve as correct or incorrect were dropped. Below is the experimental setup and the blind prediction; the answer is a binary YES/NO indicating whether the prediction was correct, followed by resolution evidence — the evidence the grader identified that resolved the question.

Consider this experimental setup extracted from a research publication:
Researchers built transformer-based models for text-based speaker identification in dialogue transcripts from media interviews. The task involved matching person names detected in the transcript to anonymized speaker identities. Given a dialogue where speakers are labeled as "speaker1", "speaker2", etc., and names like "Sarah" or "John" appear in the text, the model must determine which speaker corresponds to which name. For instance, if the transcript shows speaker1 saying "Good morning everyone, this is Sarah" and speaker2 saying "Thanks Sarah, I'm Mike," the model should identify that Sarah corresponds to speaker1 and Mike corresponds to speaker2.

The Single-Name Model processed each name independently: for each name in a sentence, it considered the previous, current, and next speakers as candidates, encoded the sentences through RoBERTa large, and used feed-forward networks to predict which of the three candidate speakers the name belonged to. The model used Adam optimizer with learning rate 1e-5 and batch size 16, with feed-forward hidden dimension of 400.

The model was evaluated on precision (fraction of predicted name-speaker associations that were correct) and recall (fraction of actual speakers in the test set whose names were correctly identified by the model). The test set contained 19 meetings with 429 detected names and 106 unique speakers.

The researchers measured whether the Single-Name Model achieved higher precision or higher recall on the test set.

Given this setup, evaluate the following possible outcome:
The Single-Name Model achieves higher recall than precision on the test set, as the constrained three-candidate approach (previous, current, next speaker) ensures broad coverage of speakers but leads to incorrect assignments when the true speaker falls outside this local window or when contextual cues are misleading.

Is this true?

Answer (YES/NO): NO